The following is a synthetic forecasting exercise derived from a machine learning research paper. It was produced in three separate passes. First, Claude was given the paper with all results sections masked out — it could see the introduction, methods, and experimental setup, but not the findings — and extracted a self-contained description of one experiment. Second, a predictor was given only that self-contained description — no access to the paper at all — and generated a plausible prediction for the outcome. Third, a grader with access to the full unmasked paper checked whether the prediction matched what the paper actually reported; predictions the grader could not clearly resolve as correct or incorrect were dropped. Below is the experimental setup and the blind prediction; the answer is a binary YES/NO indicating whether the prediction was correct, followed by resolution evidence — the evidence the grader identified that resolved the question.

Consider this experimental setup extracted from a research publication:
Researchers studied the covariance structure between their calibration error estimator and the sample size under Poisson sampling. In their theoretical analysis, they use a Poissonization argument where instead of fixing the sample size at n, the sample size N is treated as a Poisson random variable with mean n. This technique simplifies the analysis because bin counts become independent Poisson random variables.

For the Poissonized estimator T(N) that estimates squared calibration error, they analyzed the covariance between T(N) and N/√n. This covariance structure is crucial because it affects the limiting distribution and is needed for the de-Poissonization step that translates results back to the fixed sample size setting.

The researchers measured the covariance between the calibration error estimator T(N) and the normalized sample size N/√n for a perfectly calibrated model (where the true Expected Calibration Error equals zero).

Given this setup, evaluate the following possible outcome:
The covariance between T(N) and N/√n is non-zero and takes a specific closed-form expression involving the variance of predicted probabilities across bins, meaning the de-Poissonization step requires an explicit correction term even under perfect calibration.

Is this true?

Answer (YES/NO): NO